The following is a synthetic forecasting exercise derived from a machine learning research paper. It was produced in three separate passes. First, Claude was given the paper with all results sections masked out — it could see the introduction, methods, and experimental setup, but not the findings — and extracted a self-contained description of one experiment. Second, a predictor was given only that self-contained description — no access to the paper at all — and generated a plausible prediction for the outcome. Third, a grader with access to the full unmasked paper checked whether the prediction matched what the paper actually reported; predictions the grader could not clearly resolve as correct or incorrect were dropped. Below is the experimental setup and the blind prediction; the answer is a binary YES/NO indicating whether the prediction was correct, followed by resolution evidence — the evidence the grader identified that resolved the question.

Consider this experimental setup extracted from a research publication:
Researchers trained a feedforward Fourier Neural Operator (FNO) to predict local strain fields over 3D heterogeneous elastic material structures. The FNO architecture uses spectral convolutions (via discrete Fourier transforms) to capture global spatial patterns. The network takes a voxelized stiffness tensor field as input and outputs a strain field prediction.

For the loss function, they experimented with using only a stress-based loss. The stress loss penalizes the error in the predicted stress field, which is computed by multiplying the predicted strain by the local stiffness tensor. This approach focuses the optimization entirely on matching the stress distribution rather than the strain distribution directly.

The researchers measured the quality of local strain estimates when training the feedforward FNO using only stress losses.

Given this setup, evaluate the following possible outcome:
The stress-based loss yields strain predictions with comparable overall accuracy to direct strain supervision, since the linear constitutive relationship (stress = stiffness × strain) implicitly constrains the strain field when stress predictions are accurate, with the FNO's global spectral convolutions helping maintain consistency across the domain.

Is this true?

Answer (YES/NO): NO